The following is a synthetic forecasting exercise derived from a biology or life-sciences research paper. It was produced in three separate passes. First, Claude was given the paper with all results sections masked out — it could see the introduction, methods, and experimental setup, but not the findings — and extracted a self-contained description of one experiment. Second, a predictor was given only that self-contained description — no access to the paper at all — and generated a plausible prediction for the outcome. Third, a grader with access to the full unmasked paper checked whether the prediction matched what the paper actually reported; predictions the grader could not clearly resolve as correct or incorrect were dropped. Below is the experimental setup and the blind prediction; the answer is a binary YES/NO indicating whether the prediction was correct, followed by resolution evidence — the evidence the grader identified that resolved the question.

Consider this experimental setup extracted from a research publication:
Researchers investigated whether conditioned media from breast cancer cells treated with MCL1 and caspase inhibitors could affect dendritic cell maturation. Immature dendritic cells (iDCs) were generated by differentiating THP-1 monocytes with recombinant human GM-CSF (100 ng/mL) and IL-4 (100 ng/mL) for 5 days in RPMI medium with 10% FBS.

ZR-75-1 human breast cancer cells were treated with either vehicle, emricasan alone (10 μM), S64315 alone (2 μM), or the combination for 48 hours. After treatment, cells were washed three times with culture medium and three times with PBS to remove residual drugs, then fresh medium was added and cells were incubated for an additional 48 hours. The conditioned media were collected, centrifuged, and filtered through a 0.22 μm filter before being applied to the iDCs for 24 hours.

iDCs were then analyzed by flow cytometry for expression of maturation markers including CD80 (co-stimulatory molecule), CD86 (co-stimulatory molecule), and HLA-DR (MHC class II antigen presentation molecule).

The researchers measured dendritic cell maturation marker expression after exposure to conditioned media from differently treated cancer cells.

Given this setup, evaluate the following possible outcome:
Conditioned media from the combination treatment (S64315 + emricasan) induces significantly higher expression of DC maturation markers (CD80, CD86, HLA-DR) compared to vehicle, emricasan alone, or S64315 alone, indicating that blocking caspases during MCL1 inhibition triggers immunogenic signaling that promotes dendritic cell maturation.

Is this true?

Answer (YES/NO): YES